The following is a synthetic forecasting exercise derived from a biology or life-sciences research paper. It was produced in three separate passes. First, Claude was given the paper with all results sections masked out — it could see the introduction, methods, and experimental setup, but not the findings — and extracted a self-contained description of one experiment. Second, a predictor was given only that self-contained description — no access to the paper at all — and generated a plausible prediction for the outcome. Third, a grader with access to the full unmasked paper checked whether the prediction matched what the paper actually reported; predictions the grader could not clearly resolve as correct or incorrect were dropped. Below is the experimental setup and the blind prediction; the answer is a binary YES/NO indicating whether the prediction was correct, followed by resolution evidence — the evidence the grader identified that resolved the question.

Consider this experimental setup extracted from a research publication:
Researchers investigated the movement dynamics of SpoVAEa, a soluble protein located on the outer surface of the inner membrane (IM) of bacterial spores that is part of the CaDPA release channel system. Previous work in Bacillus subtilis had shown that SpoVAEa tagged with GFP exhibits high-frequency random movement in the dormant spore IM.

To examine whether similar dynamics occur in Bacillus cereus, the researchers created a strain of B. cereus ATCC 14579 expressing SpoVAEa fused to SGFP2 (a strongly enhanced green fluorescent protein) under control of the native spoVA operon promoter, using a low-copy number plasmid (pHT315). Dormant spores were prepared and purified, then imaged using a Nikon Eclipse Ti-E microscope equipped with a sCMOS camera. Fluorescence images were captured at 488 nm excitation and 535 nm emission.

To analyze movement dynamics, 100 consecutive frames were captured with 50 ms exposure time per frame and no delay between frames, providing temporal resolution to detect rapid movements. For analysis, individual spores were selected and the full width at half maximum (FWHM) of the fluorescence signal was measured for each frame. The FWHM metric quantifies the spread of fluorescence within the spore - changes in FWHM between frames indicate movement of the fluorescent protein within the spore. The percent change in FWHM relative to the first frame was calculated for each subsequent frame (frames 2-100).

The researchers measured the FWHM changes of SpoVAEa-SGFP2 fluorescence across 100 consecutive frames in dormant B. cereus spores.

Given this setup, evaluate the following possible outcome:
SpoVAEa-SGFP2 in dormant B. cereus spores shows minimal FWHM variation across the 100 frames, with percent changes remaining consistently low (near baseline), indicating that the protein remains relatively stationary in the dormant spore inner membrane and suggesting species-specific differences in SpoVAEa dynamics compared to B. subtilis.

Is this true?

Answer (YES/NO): NO